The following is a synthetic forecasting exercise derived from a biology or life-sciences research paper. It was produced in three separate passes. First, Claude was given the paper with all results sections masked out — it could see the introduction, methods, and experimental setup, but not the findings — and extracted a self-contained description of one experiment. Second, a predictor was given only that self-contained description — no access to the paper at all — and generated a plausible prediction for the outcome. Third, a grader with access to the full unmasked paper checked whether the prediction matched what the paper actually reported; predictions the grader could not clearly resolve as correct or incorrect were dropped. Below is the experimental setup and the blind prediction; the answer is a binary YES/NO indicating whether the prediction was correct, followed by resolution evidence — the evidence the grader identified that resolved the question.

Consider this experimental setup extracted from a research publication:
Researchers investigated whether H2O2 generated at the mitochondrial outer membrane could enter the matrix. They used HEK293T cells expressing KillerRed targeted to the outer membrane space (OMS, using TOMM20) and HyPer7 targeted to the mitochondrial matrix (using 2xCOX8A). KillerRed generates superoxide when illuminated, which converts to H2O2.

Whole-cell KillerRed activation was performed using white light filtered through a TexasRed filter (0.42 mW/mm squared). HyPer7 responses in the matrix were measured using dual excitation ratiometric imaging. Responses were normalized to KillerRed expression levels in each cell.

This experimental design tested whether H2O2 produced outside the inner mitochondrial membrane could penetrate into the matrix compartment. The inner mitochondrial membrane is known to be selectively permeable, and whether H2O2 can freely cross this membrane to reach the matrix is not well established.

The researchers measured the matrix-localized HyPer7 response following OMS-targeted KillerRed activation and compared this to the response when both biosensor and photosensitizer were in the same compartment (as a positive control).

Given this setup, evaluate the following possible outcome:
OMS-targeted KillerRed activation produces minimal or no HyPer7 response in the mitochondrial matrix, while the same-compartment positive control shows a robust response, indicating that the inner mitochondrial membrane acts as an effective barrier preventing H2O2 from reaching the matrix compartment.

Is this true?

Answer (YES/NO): NO